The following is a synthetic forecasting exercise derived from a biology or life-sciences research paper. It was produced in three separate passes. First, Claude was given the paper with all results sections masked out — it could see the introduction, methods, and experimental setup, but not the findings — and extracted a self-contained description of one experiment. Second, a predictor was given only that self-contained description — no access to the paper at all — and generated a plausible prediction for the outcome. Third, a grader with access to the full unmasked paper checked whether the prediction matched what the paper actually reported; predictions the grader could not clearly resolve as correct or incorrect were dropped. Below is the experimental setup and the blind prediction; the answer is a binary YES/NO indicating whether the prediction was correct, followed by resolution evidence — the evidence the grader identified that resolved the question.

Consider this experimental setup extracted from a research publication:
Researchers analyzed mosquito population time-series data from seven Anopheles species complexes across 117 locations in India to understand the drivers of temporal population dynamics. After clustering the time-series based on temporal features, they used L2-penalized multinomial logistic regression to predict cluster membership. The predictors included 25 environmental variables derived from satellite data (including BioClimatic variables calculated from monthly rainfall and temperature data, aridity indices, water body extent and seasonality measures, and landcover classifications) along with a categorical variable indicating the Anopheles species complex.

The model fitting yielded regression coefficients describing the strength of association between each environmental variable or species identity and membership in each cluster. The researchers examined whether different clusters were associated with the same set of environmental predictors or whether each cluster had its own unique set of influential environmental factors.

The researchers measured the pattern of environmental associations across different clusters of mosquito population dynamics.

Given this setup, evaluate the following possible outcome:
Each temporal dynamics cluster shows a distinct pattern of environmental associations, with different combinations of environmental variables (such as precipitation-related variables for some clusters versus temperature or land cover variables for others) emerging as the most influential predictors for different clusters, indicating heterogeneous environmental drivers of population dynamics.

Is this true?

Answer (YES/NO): YES